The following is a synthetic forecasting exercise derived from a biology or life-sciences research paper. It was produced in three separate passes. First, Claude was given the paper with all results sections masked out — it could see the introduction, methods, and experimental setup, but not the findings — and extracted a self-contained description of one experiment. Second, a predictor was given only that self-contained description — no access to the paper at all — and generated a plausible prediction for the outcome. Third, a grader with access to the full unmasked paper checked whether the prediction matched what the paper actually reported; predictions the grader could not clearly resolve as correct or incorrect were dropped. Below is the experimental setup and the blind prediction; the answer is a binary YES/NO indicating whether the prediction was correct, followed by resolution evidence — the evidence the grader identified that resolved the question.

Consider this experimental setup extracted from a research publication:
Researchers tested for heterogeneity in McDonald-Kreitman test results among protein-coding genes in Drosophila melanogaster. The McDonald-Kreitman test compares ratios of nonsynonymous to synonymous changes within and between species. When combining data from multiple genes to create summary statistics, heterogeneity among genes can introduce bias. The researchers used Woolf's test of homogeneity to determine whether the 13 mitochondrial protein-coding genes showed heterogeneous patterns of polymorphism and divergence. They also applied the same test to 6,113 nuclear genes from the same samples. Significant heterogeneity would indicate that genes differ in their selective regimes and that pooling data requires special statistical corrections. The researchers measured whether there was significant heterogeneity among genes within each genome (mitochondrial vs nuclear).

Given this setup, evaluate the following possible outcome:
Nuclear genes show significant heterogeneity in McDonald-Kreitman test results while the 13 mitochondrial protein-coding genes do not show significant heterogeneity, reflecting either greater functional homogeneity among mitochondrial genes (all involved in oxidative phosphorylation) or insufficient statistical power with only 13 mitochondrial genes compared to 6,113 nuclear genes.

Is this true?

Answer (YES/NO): YES